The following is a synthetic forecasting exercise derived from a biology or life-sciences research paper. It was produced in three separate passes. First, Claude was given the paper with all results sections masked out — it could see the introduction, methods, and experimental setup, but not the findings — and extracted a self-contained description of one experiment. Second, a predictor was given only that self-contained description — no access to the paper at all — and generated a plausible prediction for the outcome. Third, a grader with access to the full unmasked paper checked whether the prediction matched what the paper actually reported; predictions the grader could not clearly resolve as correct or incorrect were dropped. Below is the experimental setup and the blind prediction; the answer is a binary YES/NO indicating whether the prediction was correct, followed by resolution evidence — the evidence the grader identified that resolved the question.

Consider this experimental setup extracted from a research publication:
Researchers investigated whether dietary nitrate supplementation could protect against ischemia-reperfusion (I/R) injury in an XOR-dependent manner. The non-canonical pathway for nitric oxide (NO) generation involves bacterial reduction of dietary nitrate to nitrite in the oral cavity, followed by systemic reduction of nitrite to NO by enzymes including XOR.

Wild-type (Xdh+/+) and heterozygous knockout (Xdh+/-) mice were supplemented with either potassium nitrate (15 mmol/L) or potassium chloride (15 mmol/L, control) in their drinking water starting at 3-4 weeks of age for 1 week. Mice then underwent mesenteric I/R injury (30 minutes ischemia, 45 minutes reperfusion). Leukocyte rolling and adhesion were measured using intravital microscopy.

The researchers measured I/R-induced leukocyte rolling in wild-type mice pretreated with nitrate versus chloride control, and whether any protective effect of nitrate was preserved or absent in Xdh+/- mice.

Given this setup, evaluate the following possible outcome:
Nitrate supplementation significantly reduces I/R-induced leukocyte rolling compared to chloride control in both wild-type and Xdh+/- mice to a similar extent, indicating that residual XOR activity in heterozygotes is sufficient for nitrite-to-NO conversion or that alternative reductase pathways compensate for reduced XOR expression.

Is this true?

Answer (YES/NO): NO